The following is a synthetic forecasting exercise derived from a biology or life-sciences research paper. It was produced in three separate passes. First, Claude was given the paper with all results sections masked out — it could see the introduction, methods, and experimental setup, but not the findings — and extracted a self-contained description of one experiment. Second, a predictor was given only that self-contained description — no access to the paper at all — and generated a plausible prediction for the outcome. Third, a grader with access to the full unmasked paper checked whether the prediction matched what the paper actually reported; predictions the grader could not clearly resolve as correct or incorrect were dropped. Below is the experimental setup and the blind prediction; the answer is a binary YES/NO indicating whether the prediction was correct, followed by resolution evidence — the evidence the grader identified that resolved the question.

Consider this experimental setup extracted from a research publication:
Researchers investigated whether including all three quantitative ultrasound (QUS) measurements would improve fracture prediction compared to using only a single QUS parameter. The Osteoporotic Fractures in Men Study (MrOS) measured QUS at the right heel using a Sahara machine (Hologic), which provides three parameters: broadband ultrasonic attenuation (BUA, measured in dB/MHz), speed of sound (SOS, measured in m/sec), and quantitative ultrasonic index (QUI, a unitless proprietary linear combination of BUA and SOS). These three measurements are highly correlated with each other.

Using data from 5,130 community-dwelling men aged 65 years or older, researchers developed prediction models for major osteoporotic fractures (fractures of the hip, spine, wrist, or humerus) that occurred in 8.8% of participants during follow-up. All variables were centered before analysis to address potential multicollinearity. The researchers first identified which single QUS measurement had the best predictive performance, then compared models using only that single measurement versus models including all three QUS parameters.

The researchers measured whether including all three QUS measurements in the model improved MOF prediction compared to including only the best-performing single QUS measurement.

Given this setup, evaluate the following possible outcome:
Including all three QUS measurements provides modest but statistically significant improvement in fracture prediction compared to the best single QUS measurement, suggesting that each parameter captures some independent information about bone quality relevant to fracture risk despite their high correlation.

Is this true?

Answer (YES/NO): NO